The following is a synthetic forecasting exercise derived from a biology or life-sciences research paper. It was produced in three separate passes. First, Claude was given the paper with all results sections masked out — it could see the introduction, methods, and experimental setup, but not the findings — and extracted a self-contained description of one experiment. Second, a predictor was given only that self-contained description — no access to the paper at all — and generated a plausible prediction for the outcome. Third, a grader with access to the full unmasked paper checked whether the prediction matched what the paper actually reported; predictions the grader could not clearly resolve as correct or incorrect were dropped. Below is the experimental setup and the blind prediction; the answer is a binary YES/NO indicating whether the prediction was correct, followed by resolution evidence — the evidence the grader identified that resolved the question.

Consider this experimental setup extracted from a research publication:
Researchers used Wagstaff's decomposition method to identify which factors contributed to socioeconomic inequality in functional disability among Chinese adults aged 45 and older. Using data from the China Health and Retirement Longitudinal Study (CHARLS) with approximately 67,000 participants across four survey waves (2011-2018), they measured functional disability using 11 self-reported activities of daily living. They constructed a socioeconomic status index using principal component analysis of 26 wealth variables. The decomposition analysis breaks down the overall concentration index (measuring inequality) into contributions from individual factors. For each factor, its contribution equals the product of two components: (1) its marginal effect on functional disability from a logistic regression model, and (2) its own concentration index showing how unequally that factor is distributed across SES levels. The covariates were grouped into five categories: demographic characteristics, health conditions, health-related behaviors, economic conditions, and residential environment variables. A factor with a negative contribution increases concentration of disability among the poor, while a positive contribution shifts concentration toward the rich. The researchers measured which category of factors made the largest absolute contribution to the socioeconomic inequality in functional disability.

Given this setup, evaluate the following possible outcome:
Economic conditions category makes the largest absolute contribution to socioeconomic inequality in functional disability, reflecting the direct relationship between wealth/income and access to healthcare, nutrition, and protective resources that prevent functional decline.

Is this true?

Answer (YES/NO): NO